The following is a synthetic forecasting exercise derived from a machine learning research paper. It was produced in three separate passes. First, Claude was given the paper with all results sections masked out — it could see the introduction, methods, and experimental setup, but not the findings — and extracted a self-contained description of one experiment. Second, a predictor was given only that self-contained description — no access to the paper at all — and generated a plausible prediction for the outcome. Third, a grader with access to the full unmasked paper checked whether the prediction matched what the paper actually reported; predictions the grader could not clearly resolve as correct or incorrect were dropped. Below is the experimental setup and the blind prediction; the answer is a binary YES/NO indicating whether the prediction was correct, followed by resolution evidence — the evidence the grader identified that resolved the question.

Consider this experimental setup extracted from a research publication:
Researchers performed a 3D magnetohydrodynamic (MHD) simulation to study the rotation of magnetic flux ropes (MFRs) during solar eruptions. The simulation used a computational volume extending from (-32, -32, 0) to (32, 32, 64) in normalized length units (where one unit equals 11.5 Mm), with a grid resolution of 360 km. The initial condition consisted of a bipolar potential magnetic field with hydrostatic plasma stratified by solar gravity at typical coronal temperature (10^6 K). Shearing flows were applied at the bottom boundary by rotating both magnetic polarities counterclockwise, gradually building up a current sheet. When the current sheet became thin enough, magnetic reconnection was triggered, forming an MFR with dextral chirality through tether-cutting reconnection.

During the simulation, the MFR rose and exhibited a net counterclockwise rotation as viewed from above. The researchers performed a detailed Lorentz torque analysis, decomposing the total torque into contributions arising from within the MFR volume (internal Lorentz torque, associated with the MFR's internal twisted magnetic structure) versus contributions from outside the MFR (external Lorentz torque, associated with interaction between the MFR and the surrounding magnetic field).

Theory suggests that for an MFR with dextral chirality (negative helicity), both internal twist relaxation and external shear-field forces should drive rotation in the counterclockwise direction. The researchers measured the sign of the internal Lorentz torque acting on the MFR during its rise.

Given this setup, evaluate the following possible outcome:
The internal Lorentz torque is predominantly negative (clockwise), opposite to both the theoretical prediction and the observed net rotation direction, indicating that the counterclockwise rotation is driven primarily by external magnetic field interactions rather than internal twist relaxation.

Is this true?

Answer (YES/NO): YES